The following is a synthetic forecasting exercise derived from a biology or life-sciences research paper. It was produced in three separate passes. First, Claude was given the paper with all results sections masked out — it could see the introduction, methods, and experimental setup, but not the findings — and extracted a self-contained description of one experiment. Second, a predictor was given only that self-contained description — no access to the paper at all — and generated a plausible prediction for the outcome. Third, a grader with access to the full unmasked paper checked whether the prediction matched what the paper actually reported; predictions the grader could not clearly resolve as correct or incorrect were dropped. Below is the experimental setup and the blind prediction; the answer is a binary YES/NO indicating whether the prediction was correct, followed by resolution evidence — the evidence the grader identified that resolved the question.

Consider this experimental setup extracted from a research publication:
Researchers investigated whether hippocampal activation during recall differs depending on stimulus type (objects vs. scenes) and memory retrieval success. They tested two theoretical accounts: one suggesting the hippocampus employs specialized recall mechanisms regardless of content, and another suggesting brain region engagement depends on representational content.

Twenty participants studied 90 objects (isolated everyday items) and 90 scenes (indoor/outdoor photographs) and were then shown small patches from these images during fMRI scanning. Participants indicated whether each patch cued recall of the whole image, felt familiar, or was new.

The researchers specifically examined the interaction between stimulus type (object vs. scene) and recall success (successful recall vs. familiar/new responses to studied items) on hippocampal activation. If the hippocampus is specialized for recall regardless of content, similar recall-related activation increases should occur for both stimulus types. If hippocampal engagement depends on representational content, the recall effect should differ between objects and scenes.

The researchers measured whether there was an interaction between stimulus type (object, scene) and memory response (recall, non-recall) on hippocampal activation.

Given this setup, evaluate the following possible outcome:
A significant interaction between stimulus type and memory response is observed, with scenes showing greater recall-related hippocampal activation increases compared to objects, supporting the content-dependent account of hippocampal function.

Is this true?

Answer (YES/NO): YES